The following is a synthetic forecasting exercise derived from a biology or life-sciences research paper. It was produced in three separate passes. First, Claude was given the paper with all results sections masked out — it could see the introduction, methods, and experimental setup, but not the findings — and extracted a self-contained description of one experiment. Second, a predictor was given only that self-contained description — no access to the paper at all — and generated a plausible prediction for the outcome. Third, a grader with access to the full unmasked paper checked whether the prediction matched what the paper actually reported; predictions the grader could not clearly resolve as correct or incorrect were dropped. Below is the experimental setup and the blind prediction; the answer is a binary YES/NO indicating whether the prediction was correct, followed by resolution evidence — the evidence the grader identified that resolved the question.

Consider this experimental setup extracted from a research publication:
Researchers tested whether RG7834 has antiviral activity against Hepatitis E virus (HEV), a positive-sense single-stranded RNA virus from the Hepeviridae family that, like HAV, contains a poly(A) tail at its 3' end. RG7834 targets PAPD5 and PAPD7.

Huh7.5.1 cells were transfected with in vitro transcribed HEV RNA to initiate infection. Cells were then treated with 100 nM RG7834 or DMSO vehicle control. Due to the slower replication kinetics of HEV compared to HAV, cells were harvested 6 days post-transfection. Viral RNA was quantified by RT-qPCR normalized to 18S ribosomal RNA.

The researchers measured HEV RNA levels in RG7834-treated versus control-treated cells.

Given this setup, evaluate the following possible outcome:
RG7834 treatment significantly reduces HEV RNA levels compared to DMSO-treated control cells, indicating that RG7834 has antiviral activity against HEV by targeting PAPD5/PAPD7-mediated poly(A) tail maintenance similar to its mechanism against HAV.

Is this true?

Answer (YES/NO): NO